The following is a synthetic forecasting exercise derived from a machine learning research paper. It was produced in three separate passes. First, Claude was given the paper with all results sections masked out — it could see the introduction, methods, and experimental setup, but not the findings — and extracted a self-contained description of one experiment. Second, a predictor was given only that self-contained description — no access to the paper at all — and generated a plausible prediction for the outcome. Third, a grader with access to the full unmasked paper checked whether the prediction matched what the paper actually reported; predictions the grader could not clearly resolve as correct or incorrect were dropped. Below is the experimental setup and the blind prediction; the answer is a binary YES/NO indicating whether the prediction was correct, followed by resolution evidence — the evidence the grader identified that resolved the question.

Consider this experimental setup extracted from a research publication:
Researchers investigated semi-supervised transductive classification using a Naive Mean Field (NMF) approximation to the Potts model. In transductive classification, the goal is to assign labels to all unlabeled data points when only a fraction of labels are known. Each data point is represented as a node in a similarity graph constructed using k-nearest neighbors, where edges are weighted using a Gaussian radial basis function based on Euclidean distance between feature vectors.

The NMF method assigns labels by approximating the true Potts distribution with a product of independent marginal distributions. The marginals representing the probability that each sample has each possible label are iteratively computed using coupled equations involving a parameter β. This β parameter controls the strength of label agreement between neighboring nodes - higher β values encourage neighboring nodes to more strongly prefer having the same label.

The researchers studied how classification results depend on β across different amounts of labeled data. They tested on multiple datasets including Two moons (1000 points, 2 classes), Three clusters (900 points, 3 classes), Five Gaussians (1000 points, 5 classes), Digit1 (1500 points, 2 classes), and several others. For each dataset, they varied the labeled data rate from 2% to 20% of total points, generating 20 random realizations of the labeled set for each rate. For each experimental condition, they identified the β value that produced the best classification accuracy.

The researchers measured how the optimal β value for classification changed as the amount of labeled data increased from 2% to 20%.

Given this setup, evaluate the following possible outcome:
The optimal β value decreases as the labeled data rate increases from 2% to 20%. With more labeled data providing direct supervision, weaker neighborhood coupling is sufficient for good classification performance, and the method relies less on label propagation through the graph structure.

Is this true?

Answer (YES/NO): YES